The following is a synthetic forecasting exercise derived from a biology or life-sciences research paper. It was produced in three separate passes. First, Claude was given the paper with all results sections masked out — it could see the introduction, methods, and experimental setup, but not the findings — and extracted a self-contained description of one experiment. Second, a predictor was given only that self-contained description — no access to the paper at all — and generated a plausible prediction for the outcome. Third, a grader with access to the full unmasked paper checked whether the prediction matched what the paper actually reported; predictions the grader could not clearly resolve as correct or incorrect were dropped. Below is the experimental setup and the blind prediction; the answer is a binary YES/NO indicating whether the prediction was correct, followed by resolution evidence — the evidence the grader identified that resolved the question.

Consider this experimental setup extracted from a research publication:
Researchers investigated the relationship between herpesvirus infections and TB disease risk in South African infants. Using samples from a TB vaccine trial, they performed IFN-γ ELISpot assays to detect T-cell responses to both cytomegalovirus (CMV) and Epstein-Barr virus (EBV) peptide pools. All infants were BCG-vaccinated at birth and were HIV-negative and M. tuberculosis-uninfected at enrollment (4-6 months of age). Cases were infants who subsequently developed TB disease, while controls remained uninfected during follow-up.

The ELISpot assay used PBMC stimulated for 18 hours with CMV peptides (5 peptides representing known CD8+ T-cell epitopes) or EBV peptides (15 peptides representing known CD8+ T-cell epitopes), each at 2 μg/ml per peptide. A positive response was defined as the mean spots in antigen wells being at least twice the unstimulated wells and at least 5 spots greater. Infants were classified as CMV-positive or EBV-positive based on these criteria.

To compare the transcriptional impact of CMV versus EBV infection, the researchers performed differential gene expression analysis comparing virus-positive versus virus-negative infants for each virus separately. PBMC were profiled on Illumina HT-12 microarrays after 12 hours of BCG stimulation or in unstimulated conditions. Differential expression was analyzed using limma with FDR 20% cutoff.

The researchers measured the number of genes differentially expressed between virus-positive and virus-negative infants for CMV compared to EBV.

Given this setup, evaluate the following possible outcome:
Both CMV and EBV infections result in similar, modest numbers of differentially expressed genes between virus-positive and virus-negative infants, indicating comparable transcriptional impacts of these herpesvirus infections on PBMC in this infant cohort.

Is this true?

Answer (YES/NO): NO